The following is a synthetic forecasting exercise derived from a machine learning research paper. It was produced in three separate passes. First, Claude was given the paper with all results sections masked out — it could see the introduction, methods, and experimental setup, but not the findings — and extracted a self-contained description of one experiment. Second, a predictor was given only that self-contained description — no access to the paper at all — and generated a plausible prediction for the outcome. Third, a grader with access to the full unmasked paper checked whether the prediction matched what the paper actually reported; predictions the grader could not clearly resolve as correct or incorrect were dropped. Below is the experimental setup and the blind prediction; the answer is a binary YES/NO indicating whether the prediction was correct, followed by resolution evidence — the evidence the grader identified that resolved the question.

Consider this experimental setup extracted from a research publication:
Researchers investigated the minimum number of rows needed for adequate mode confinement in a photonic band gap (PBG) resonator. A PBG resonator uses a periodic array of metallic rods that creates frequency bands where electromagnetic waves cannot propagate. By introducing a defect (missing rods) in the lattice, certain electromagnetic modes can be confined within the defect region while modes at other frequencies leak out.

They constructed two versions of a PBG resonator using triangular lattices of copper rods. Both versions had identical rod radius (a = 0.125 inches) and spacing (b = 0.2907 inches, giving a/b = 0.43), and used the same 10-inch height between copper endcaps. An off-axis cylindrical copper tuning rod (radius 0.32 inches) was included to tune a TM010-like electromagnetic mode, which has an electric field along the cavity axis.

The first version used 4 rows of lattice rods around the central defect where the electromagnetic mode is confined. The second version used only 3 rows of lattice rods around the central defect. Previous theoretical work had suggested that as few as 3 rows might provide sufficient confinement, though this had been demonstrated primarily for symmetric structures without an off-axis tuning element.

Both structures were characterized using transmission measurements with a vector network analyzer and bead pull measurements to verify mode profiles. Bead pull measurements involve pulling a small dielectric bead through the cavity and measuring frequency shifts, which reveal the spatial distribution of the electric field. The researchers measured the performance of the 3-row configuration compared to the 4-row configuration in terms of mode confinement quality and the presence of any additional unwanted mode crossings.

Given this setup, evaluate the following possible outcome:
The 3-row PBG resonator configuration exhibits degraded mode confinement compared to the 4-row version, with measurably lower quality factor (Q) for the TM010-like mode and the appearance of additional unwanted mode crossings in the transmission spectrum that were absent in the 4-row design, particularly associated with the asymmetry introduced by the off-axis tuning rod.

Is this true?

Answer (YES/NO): NO